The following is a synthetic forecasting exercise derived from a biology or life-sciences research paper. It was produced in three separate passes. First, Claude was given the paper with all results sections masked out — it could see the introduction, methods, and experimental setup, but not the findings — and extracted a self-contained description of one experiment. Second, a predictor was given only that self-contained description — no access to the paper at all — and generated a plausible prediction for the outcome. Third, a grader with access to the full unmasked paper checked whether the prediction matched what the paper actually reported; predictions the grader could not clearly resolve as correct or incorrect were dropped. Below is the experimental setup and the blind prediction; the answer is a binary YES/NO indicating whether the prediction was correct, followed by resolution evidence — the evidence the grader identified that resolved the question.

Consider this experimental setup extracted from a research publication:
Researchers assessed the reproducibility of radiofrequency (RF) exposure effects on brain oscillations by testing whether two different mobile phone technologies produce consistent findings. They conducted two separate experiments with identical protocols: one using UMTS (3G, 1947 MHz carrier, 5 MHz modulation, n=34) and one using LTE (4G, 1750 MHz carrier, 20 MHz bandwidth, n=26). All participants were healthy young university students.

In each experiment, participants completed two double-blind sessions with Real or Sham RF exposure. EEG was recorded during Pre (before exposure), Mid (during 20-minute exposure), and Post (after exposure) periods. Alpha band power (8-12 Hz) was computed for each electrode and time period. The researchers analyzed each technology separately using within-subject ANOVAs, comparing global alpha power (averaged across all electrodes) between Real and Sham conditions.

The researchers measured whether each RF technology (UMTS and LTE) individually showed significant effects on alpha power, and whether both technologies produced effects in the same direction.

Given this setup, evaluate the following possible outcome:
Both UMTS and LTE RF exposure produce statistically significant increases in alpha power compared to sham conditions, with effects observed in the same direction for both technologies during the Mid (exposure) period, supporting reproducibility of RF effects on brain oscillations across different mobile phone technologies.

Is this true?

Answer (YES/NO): NO